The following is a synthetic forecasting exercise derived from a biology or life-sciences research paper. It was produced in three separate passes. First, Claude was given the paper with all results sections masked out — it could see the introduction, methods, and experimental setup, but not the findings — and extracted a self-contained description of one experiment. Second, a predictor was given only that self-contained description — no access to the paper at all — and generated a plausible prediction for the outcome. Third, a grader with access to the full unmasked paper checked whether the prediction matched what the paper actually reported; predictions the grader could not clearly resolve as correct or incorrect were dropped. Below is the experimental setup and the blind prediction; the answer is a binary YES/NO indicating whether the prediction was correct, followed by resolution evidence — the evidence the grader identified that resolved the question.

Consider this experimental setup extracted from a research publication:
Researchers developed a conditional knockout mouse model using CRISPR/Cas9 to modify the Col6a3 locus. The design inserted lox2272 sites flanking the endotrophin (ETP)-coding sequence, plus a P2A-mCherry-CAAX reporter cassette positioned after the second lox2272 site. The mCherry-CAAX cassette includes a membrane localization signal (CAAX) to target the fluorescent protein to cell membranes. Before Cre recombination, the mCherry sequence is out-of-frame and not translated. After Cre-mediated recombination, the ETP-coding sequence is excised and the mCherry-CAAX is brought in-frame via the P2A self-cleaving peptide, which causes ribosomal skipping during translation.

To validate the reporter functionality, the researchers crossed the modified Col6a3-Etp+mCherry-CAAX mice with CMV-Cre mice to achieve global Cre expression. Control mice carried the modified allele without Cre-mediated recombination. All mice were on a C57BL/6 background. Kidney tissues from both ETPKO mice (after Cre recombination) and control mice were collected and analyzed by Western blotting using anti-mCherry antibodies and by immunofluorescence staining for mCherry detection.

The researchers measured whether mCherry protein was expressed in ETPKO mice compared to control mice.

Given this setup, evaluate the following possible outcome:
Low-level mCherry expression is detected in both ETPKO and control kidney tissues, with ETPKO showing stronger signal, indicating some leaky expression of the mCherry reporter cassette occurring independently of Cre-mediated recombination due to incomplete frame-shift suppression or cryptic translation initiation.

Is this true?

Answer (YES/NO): NO